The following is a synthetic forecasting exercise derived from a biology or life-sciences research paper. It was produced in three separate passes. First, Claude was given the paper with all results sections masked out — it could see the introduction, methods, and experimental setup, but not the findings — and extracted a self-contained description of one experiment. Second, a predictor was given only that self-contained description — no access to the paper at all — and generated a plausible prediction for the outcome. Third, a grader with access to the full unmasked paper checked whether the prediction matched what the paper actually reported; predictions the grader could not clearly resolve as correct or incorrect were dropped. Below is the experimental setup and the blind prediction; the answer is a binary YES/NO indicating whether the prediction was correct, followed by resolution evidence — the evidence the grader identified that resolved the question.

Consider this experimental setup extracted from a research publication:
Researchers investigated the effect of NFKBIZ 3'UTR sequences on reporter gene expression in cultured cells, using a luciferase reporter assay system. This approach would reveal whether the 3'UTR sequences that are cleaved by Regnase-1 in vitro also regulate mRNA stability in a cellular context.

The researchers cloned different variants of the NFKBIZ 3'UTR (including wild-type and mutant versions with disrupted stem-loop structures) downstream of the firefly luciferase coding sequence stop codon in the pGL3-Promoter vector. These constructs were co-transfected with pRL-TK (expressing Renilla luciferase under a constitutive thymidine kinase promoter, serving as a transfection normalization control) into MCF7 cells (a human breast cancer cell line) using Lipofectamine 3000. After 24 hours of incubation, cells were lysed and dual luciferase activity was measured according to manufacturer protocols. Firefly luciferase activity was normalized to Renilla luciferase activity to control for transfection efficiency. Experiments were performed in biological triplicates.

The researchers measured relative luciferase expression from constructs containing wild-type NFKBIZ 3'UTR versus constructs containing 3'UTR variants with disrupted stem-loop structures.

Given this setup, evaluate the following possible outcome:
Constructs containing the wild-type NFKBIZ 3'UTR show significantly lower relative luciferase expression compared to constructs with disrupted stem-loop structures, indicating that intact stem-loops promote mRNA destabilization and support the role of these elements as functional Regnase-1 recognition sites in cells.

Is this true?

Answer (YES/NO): YES